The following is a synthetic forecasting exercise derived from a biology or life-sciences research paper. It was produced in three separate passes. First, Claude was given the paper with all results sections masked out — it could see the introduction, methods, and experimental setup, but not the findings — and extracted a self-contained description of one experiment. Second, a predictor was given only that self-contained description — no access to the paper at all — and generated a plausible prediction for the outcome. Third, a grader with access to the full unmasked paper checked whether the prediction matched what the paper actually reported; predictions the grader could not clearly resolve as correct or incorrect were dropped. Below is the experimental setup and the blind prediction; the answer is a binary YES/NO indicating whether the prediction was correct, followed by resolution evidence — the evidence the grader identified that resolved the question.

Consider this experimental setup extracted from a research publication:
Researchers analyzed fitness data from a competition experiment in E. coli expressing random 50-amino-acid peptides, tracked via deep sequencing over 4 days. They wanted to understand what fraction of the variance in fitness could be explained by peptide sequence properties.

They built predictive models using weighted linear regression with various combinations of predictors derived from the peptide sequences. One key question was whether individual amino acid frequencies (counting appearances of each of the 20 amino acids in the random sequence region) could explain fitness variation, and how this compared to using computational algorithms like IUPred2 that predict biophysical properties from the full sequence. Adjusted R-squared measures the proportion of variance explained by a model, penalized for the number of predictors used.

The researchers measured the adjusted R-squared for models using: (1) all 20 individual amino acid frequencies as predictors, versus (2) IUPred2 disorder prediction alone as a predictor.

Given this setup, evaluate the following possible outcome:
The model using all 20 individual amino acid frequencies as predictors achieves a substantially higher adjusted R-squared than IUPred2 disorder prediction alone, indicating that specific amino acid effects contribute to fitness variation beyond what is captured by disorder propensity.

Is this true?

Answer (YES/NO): YES